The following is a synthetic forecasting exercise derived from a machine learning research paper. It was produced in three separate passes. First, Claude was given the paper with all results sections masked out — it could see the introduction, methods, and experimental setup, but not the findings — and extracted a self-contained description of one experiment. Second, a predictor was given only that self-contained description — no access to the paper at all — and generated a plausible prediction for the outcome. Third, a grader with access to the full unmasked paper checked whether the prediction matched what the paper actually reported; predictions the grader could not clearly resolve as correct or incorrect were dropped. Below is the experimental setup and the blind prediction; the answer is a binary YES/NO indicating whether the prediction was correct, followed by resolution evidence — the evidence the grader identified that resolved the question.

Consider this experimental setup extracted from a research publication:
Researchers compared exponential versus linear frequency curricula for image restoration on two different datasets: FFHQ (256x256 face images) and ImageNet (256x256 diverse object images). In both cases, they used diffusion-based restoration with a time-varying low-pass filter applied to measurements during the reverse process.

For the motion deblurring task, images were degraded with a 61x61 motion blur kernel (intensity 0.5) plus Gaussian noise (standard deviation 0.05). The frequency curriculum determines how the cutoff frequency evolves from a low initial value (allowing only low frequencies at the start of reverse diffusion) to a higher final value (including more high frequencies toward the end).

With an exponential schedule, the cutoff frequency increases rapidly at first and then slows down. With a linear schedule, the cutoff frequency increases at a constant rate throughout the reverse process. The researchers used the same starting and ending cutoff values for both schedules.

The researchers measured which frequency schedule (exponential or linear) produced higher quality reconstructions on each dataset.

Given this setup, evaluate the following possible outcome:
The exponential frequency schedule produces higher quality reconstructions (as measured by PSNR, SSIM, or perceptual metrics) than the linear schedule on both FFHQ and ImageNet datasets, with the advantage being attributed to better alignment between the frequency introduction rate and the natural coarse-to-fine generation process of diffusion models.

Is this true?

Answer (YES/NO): NO